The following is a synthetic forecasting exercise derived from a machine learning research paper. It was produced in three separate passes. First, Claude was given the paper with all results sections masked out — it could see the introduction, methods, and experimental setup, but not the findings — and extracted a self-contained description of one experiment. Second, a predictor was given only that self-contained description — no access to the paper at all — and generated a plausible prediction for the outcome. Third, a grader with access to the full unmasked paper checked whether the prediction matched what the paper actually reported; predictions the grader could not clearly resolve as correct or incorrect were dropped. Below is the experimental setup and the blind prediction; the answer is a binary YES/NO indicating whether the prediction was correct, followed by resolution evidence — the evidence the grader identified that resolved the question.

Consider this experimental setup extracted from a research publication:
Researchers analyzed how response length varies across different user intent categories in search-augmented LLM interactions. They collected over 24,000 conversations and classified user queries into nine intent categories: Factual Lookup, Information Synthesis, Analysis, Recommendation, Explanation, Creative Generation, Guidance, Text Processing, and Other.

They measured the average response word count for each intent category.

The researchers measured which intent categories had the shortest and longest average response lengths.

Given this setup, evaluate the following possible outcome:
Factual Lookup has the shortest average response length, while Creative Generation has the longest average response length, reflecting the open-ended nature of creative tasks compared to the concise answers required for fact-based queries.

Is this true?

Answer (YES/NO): YES